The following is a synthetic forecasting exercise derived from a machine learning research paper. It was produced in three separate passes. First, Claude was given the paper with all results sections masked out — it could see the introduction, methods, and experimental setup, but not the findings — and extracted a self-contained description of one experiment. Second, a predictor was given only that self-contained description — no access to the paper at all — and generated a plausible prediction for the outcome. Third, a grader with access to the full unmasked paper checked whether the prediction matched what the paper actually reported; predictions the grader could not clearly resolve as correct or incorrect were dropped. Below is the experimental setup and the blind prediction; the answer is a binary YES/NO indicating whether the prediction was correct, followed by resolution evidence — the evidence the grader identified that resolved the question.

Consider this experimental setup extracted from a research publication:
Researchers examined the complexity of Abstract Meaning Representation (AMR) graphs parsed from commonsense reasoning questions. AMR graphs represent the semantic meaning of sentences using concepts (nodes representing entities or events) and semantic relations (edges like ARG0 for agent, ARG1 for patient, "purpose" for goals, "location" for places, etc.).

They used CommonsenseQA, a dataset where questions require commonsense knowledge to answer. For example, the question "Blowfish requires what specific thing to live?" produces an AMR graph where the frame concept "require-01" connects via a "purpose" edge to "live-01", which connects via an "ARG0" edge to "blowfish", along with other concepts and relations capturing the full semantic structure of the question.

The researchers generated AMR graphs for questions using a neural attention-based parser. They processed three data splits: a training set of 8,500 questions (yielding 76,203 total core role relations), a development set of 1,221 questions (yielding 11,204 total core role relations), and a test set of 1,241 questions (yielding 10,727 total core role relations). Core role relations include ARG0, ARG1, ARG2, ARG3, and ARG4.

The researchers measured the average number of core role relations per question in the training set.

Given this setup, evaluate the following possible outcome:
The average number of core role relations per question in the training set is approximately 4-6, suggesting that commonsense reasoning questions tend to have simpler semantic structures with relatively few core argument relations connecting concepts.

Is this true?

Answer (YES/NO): YES